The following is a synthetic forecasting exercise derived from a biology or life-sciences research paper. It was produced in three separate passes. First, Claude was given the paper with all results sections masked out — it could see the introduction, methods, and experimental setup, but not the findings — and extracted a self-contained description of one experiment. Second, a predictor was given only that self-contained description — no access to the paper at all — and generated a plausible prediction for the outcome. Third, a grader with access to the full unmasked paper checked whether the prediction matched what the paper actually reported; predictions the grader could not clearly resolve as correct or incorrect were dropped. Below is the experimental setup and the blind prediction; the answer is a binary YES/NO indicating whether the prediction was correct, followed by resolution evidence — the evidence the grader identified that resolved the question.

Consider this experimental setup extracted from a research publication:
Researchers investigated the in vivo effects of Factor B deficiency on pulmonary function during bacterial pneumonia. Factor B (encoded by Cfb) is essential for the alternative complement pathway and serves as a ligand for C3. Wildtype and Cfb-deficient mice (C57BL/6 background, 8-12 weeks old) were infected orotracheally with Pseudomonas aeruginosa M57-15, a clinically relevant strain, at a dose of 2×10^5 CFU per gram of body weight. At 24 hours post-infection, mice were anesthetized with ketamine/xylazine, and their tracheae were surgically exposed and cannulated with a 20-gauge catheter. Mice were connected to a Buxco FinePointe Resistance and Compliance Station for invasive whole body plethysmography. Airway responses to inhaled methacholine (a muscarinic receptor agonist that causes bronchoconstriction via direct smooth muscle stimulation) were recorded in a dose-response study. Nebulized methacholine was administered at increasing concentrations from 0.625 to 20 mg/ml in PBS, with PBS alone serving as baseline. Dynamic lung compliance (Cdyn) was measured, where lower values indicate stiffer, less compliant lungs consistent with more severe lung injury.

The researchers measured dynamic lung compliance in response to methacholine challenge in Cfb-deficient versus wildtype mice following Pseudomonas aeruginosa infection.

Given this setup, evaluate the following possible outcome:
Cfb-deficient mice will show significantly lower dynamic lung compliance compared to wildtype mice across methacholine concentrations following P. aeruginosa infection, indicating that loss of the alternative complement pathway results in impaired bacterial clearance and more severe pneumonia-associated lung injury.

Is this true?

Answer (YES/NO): YES